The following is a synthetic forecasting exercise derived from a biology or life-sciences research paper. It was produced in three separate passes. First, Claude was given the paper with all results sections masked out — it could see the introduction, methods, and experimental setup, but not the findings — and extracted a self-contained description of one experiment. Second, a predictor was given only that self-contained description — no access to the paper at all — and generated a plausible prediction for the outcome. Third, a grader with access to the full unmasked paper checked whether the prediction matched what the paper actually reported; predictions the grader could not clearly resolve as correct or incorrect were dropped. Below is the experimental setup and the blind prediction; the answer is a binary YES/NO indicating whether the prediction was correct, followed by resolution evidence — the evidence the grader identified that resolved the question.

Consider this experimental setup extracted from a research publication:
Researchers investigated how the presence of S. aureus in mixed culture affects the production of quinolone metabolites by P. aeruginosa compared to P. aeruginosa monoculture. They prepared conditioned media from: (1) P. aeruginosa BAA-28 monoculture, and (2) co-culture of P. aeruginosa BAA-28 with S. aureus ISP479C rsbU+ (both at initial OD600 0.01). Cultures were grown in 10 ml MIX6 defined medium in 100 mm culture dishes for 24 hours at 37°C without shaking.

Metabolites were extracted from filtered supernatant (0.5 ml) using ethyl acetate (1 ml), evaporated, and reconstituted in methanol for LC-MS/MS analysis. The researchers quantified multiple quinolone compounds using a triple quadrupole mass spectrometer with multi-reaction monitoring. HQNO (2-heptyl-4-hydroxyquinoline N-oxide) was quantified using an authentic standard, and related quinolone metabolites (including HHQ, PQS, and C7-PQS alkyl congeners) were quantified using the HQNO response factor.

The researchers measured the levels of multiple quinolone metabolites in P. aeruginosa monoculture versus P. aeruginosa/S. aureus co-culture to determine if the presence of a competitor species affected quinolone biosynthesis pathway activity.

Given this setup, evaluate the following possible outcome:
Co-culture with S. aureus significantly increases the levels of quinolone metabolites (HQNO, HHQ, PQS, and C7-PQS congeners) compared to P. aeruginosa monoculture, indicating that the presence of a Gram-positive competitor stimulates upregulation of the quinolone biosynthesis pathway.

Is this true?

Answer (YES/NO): NO